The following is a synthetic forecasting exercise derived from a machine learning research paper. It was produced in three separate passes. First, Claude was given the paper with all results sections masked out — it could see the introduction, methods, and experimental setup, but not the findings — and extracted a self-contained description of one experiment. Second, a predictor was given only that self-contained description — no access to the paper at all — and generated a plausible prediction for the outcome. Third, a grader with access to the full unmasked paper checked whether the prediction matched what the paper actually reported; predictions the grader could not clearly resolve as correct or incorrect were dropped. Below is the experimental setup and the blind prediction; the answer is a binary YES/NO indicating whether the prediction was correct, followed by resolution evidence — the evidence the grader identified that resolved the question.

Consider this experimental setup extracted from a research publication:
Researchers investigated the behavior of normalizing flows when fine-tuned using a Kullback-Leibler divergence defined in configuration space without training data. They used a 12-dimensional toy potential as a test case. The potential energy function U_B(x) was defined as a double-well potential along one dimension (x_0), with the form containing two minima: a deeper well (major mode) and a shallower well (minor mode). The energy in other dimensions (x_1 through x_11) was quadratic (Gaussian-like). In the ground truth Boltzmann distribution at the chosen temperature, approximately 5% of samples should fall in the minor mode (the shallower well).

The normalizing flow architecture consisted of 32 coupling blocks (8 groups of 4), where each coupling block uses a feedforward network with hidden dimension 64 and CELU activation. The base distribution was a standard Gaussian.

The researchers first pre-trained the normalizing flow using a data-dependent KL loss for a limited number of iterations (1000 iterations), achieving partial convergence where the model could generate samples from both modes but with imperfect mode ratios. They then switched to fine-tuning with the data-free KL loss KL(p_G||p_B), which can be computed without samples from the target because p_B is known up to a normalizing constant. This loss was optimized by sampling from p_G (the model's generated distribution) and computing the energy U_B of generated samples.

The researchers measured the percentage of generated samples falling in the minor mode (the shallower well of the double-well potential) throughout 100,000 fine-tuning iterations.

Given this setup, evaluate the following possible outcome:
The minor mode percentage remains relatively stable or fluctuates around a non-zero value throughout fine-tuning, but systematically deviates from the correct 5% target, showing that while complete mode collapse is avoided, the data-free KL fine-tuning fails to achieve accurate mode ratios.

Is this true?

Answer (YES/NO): NO